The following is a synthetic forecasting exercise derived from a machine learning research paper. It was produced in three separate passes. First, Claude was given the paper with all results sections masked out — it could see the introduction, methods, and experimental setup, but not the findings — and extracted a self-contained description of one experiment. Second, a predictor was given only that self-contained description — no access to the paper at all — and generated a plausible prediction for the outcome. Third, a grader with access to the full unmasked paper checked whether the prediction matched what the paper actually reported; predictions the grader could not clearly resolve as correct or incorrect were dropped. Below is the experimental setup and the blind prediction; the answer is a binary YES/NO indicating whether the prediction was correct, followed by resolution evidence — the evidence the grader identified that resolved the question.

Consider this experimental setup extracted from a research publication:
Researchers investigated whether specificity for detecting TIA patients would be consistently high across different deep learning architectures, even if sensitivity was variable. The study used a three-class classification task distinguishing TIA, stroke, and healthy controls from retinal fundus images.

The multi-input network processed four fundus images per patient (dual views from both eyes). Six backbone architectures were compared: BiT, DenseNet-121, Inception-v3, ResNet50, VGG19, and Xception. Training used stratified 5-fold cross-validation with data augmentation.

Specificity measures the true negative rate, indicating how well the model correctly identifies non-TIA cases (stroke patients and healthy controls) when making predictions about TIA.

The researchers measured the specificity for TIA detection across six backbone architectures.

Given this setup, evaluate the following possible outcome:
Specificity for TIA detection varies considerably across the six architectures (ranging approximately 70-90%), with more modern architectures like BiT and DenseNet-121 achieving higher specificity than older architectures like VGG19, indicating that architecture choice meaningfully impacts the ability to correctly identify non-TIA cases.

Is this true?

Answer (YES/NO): NO